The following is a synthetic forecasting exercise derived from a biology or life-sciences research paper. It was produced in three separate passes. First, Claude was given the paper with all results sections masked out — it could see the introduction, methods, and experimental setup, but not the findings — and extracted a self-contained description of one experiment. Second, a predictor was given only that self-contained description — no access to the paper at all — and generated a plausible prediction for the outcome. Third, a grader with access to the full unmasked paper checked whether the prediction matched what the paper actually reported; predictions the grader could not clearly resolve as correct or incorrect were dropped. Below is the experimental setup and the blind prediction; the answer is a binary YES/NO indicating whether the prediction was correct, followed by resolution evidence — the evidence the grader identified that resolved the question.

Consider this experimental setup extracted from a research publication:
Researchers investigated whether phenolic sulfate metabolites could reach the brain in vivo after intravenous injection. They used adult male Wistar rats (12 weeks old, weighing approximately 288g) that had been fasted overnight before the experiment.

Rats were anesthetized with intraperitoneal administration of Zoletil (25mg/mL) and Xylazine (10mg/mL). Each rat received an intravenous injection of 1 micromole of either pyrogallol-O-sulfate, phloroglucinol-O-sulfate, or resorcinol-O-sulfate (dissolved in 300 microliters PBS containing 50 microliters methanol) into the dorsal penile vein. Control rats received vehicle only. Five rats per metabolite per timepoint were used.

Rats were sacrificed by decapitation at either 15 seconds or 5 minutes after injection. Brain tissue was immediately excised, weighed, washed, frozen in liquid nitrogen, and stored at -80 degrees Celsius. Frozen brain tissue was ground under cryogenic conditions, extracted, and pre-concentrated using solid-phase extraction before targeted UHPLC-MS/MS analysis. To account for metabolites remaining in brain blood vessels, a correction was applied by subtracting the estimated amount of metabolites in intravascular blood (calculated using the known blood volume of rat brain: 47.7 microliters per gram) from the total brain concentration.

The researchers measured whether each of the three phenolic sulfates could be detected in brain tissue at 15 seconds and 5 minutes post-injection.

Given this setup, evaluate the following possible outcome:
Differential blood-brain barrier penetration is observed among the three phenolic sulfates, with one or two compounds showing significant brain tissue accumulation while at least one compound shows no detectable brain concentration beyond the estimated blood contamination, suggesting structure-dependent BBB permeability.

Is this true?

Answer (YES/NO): NO